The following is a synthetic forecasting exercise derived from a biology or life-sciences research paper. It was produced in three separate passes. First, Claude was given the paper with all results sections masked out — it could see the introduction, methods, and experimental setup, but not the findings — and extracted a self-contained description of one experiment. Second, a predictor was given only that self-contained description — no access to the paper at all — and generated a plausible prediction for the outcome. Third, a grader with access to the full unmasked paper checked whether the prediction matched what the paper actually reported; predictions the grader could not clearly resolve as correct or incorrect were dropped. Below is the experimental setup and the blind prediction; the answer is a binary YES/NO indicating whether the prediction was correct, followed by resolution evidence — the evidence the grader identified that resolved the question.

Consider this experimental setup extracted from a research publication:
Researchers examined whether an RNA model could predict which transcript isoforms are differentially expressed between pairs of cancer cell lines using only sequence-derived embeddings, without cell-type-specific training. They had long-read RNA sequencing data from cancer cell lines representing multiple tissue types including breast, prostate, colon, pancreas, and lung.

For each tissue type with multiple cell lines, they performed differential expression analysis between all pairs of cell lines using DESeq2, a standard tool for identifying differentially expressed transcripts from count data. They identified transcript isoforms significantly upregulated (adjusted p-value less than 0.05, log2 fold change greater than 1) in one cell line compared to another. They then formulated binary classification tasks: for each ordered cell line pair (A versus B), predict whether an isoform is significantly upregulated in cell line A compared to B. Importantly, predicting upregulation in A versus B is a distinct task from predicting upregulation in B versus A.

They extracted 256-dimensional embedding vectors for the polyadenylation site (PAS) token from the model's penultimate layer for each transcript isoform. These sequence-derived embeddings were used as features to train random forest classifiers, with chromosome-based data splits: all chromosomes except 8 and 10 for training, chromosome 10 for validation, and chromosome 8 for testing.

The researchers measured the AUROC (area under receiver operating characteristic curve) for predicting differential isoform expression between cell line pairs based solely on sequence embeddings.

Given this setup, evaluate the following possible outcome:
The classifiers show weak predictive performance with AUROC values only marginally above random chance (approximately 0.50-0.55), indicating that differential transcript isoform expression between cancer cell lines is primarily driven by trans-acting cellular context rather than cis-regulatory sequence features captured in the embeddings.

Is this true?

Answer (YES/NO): NO